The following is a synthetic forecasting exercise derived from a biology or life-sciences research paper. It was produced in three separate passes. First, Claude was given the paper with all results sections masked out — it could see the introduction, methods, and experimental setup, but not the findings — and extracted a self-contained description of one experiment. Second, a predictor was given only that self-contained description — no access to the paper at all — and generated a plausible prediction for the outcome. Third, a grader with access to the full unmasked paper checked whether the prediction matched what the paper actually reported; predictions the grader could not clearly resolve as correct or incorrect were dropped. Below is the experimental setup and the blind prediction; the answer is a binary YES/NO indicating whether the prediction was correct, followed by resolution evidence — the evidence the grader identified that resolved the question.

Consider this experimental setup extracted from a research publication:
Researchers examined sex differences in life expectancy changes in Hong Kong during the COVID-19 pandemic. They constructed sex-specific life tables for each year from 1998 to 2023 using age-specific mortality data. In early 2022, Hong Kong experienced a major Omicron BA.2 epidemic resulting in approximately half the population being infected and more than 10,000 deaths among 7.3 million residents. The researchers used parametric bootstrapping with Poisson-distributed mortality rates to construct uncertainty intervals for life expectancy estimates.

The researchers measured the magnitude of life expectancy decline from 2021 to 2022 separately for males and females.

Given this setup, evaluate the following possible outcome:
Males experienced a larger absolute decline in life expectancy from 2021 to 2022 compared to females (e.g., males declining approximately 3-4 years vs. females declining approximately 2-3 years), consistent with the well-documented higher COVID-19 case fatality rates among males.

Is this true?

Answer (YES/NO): NO